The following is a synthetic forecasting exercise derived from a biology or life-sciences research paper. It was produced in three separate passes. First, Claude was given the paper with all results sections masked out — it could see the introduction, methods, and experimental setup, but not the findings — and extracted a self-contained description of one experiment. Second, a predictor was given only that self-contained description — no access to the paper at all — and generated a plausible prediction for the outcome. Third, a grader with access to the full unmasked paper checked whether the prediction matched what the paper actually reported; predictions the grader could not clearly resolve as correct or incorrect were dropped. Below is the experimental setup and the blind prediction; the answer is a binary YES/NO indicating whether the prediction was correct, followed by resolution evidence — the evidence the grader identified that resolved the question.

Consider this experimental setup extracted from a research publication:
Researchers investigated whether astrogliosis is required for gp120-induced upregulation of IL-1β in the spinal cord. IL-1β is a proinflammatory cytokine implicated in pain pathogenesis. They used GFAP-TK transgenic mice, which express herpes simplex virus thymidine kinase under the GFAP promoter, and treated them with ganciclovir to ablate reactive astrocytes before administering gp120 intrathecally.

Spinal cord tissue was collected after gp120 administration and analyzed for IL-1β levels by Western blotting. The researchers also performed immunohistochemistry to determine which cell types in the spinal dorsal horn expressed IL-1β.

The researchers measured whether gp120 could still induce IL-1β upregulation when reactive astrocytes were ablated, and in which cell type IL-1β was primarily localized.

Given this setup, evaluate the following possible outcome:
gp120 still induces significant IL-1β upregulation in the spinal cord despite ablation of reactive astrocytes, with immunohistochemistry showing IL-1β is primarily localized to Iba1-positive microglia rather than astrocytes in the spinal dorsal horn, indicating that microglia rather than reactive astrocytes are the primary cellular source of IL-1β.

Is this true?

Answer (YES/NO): NO